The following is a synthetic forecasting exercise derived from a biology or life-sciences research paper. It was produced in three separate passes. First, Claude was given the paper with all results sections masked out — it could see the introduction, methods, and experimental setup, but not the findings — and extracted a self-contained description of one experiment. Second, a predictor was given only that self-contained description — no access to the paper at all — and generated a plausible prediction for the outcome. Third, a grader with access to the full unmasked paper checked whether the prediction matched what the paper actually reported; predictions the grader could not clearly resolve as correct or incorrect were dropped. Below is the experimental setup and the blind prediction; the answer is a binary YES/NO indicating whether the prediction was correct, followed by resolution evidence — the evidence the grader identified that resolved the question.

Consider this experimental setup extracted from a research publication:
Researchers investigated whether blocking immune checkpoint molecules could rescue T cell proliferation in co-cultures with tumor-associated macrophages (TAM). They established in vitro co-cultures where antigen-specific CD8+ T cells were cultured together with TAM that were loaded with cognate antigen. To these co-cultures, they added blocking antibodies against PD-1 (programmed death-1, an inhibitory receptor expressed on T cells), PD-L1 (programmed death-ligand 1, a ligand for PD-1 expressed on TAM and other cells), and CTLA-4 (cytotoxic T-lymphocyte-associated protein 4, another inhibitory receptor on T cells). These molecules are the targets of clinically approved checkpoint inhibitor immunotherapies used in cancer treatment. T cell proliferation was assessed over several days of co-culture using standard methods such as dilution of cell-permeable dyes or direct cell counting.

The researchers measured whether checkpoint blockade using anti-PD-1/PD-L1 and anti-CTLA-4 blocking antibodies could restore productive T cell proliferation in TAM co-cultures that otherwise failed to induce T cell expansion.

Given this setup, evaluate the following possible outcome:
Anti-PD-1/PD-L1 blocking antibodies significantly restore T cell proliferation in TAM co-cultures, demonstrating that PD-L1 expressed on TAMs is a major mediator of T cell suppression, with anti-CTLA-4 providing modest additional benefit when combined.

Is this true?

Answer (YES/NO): NO